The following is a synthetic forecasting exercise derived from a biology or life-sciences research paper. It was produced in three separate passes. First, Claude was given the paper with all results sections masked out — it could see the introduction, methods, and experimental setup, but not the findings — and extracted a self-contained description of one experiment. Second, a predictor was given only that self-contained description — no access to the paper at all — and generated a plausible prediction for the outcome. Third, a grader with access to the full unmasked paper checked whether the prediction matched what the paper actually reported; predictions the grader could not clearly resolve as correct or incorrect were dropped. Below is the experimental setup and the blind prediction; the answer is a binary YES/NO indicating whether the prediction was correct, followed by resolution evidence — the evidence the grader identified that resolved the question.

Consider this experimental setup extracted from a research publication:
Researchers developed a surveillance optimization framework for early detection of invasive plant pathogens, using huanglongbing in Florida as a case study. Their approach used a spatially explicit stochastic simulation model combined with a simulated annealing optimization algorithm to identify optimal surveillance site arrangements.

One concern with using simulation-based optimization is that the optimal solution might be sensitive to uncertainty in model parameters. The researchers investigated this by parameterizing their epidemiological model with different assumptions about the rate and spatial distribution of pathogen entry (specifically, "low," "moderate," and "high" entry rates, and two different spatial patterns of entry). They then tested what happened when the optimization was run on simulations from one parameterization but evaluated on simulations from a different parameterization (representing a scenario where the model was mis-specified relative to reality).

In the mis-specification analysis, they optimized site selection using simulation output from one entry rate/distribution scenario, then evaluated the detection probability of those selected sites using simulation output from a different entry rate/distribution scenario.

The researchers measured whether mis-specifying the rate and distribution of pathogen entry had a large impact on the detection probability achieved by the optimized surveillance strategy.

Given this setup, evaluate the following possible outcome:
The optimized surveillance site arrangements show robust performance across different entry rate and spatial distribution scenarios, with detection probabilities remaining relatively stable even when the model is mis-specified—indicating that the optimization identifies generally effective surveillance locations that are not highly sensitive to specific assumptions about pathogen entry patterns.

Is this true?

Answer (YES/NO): YES